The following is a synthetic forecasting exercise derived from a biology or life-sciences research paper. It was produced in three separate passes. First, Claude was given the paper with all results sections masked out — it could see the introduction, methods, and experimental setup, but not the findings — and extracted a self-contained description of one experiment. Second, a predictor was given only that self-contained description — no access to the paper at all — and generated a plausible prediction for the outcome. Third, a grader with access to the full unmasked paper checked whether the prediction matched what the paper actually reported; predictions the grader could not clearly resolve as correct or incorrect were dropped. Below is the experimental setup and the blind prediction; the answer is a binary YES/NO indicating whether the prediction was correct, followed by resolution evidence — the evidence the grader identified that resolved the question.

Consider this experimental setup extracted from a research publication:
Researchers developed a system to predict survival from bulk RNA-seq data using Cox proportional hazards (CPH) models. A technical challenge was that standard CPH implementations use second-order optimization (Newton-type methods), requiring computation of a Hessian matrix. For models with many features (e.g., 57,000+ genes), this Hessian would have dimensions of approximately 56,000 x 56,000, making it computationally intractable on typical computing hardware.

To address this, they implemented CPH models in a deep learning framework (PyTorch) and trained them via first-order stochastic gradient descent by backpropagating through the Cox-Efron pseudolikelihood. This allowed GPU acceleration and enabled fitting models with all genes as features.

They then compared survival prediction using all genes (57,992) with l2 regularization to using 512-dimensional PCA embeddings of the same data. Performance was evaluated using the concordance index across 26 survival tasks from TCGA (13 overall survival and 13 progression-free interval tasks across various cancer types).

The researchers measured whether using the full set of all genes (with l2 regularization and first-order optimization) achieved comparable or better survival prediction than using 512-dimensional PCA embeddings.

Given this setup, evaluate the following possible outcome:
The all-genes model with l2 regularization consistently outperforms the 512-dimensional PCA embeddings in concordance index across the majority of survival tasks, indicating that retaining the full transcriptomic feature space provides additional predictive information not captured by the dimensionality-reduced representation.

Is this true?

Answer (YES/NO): YES